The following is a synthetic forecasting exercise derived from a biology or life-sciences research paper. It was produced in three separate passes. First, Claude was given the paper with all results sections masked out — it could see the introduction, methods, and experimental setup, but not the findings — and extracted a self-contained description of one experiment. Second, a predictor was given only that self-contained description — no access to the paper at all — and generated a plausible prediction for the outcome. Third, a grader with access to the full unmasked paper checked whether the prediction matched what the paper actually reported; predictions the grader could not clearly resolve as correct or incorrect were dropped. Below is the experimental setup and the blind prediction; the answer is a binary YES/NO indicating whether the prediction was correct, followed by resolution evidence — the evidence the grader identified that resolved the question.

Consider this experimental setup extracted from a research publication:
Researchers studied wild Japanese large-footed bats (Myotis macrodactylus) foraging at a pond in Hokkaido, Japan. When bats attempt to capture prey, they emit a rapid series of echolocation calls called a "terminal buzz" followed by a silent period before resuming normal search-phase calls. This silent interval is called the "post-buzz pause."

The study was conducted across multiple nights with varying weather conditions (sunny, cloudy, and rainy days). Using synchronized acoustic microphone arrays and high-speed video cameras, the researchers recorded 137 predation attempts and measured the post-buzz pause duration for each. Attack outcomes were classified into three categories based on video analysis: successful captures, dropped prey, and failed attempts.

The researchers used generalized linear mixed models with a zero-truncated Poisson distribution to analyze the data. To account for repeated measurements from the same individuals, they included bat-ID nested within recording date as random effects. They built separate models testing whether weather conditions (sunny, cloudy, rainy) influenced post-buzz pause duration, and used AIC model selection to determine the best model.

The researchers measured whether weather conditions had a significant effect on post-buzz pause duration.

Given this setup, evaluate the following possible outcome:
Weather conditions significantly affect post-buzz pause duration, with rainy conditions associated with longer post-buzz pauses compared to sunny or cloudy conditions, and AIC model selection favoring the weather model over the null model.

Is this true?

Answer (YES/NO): NO